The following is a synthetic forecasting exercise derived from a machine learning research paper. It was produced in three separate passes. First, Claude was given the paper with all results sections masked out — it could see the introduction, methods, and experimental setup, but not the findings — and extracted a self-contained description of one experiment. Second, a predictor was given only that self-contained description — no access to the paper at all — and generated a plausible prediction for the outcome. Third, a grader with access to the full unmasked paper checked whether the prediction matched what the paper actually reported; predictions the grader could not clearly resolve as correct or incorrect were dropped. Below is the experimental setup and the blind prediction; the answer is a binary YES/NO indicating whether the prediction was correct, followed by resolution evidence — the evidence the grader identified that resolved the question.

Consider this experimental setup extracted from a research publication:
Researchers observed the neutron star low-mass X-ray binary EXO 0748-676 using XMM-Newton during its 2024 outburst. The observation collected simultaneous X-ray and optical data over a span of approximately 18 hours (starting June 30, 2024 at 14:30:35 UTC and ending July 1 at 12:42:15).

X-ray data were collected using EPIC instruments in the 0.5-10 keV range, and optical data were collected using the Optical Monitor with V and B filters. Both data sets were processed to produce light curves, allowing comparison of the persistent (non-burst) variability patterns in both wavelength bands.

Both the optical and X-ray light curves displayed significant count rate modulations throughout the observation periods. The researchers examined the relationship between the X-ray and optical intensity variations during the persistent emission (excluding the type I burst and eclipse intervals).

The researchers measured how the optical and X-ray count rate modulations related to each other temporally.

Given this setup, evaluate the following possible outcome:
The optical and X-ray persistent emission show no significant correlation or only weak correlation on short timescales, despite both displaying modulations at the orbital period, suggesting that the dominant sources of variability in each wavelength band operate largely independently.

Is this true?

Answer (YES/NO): NO